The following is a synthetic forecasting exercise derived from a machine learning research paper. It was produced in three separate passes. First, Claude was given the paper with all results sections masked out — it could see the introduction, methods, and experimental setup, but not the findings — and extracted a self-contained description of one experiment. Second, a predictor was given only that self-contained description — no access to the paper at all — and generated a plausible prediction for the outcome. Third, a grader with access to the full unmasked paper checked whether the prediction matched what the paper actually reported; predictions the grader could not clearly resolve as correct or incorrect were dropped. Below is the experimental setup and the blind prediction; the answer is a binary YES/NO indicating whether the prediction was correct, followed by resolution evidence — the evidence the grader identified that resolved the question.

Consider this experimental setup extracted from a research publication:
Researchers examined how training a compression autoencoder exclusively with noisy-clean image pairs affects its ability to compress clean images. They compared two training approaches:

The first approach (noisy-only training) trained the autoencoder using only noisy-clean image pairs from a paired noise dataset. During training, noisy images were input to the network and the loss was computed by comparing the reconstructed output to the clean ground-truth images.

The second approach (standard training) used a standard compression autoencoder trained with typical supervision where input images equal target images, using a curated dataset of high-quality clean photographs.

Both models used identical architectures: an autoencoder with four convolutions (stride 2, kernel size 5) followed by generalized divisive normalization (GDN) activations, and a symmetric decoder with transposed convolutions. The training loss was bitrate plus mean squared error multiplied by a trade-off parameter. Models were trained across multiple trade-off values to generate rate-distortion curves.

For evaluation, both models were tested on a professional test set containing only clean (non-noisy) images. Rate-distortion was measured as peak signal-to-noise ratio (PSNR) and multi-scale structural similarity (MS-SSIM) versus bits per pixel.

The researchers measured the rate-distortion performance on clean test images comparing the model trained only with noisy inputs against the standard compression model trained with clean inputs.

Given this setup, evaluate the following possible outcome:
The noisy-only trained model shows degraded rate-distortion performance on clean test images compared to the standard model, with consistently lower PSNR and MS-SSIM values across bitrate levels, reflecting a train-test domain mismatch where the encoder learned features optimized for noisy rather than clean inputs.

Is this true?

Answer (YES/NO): YES